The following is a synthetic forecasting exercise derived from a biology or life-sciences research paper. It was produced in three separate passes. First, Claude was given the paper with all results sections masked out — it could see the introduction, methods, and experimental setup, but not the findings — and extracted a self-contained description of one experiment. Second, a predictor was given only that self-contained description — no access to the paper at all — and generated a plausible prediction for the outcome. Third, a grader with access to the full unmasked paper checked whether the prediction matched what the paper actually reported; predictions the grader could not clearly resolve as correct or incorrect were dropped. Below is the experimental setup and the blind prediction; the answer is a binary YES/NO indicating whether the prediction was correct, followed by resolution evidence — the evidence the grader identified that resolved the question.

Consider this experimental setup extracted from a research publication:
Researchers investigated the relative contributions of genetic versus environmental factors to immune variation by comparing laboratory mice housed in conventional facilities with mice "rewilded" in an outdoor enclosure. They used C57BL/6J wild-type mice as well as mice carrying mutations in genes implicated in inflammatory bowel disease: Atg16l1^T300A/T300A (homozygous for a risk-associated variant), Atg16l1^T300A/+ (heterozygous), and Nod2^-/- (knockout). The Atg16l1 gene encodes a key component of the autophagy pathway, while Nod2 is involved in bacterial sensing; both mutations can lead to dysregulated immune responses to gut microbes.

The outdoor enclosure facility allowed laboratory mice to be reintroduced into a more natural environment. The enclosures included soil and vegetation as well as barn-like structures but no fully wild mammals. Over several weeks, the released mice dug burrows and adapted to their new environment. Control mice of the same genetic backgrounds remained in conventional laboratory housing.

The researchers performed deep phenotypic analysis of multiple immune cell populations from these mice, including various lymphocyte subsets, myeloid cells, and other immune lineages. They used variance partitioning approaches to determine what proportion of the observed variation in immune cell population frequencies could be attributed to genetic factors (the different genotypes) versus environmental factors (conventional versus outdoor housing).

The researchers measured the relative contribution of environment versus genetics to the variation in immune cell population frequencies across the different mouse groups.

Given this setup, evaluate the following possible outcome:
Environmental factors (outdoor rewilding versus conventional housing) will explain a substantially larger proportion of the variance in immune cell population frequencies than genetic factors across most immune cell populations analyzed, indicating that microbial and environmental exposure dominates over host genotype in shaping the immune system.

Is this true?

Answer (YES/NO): YES